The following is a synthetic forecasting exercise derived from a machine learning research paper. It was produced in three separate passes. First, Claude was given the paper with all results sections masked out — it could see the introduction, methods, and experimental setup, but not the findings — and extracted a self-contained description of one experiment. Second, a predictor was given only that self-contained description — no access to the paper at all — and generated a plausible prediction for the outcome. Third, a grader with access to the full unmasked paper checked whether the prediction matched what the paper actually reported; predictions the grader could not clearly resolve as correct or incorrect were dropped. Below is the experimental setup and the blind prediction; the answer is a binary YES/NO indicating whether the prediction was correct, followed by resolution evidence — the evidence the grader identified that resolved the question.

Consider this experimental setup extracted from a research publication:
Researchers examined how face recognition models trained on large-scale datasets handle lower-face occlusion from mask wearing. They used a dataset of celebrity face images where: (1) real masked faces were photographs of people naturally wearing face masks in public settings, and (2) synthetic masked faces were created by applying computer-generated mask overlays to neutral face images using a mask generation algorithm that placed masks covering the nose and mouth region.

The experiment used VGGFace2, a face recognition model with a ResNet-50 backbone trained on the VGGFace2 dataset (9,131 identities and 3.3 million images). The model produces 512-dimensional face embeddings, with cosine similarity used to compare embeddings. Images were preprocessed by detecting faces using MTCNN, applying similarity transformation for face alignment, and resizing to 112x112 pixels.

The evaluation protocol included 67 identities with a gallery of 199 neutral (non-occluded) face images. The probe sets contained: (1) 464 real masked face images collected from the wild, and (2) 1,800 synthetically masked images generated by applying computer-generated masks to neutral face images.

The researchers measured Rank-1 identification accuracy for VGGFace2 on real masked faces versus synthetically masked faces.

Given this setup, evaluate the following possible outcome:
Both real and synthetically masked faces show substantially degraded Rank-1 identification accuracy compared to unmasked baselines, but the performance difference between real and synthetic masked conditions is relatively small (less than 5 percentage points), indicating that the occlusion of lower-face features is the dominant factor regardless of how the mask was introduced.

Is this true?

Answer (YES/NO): NO